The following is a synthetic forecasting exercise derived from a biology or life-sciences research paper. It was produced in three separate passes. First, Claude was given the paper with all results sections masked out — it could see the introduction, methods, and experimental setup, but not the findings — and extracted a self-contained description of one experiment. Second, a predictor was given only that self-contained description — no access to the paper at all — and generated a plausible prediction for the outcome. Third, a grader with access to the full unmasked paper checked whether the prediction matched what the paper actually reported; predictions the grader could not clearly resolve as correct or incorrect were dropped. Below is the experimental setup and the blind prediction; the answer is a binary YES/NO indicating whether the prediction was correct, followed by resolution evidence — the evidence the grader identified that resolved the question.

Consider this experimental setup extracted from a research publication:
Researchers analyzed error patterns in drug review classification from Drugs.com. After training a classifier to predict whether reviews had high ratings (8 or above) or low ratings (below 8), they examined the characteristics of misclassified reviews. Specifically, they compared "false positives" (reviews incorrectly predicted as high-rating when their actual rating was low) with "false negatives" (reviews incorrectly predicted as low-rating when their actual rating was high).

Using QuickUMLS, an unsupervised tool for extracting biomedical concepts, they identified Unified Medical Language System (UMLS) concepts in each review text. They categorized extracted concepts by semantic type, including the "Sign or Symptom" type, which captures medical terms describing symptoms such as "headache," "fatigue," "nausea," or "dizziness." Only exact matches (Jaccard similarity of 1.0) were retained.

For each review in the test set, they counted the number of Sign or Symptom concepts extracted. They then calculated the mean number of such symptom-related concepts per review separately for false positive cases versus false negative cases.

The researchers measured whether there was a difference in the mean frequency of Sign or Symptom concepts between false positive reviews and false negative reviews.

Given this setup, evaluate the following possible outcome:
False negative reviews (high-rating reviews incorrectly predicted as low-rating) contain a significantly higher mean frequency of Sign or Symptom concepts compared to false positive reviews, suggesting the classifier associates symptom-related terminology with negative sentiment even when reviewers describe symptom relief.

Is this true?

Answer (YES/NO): YES